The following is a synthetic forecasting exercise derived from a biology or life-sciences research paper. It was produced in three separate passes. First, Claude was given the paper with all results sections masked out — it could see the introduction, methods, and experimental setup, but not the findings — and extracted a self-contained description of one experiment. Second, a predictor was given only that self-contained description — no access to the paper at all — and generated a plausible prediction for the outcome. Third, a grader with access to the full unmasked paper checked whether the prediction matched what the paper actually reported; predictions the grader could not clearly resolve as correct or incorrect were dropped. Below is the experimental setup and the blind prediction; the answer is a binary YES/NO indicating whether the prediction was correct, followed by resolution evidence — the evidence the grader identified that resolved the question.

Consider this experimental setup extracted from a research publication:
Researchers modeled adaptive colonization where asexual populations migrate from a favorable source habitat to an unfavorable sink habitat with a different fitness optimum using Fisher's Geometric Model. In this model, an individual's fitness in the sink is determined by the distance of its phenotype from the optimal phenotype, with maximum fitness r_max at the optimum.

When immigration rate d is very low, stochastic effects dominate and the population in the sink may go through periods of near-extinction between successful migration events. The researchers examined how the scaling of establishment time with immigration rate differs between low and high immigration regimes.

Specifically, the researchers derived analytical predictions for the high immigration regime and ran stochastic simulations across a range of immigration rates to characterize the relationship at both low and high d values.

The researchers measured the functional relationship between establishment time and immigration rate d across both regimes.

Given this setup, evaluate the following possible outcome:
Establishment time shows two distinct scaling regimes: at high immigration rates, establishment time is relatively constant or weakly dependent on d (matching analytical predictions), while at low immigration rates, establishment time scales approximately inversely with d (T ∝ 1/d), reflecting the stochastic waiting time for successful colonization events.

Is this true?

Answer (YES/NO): YES